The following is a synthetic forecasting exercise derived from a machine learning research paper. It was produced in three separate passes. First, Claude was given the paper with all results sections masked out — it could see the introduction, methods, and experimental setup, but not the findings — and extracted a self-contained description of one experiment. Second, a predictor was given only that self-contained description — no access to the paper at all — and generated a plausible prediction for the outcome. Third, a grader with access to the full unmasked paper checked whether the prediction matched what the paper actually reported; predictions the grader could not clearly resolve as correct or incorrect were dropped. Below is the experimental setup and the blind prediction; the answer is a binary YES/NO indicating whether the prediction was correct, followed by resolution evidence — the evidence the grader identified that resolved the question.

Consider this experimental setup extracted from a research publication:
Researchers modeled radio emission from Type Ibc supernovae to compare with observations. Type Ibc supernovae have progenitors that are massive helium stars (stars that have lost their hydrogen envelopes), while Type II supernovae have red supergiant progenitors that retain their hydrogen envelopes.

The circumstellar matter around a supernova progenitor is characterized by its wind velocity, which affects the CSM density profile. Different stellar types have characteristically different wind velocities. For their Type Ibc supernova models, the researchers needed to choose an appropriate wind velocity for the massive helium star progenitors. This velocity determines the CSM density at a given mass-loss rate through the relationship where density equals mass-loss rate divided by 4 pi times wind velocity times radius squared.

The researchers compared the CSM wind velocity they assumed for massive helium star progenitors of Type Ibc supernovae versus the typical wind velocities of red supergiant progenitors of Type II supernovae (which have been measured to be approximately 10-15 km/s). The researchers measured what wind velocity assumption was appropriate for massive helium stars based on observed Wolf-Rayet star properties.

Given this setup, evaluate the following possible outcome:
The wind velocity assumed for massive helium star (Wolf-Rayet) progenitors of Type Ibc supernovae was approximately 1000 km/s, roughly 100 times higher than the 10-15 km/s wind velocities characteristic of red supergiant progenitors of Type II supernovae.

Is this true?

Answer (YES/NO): YES